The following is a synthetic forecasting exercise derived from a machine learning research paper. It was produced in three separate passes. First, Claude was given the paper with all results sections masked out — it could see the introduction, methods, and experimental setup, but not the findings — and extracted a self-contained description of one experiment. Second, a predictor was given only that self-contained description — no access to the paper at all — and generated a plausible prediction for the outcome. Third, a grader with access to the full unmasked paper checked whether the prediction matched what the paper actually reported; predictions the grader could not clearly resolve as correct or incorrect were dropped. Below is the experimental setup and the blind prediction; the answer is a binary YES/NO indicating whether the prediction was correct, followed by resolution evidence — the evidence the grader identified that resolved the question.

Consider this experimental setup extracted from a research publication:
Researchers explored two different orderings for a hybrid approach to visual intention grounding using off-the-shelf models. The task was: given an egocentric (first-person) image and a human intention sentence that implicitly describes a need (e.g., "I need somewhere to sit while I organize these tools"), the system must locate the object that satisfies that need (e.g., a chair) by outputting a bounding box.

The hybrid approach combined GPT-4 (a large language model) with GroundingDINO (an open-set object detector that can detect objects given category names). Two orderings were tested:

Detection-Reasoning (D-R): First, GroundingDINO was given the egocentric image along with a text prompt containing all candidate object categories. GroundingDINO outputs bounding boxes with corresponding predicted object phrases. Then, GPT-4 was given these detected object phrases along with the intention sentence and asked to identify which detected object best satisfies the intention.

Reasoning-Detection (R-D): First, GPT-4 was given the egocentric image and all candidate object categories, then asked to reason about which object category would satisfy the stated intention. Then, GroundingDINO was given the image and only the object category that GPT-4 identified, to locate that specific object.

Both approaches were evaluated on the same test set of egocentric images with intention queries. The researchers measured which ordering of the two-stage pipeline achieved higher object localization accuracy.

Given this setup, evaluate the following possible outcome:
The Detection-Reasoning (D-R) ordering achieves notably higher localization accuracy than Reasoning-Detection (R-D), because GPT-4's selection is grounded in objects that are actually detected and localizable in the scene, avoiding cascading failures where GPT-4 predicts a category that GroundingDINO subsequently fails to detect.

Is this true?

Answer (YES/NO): NO